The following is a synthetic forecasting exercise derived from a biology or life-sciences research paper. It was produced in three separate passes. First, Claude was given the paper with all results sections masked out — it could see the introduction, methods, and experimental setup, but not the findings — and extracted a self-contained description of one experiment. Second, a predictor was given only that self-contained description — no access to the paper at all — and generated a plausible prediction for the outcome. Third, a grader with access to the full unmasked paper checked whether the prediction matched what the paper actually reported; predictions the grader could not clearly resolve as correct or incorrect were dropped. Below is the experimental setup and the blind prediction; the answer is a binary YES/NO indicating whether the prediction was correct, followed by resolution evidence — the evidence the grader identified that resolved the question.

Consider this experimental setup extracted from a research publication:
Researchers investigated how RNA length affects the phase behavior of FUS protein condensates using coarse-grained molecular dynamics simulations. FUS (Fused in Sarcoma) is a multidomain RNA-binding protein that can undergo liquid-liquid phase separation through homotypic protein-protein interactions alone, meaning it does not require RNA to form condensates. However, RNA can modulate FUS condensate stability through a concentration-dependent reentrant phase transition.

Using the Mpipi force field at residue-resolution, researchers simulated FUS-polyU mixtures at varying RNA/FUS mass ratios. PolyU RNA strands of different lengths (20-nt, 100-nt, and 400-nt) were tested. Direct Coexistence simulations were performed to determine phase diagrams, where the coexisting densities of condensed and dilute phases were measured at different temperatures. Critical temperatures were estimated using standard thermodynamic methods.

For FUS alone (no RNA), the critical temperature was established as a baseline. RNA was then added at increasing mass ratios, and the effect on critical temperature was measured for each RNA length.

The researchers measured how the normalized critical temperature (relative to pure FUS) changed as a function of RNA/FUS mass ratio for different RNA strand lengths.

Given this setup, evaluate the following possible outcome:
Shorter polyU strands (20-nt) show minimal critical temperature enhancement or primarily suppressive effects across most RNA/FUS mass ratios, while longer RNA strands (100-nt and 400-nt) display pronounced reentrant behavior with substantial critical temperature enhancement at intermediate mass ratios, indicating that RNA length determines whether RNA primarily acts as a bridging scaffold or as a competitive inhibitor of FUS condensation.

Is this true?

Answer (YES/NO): NO